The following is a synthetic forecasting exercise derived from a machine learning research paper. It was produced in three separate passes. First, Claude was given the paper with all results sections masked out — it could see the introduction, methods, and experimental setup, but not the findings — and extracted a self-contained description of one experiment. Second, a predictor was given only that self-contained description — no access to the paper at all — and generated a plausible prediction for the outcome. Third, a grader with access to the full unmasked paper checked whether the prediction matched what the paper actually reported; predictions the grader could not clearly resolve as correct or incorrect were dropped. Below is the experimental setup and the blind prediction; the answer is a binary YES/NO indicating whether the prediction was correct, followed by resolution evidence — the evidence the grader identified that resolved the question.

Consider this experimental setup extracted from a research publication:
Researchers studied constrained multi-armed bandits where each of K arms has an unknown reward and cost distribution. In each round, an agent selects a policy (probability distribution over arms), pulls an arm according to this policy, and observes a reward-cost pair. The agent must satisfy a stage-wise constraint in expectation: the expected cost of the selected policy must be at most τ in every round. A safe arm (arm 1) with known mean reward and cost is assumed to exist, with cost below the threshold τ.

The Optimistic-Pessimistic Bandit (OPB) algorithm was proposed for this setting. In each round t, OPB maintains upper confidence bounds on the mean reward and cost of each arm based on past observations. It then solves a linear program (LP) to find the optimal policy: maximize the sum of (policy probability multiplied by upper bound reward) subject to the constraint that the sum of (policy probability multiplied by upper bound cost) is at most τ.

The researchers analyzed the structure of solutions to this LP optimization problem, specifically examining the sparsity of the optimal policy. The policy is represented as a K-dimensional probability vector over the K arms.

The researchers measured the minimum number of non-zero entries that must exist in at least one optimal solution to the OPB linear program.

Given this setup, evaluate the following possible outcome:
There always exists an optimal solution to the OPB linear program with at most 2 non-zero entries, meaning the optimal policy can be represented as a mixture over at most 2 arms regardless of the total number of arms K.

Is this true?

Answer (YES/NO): YES